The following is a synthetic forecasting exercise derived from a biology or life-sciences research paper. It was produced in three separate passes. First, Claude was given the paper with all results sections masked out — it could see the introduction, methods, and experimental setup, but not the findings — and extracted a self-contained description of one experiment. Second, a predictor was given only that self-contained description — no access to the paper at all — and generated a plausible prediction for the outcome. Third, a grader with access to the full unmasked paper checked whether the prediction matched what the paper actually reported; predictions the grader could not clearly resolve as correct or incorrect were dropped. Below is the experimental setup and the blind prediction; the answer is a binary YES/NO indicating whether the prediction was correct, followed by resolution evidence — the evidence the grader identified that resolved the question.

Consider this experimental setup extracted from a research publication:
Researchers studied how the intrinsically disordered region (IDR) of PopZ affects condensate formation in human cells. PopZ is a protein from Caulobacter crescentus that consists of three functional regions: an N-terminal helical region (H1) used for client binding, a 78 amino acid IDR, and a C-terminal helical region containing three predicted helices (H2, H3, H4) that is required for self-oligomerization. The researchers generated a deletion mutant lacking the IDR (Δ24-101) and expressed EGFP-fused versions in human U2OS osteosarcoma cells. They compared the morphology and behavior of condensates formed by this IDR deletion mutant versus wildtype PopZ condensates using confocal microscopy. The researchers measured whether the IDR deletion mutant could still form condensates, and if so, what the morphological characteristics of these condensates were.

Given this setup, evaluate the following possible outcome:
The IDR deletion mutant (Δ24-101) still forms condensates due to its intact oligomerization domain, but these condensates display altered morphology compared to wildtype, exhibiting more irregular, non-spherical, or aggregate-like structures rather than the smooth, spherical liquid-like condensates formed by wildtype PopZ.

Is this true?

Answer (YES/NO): YES